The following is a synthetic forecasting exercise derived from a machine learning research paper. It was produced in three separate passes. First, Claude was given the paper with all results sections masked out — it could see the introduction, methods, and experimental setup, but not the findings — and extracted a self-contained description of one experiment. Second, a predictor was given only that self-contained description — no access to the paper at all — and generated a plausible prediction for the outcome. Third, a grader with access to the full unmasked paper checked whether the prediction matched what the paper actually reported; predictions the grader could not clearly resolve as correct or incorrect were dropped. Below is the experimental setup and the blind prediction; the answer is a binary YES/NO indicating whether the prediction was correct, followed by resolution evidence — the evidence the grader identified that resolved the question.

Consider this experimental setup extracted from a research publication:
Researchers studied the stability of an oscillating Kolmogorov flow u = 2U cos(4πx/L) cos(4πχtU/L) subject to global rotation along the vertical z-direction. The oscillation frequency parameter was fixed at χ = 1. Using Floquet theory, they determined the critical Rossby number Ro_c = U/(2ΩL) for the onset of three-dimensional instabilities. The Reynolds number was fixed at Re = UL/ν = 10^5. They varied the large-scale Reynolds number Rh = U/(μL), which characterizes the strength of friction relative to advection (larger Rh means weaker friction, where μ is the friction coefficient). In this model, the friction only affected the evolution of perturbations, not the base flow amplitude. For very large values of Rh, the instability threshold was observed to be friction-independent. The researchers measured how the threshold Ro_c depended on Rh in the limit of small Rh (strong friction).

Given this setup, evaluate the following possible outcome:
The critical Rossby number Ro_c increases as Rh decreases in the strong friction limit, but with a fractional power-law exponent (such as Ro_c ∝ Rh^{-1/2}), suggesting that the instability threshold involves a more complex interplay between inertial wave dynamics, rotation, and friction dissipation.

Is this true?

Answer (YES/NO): NO